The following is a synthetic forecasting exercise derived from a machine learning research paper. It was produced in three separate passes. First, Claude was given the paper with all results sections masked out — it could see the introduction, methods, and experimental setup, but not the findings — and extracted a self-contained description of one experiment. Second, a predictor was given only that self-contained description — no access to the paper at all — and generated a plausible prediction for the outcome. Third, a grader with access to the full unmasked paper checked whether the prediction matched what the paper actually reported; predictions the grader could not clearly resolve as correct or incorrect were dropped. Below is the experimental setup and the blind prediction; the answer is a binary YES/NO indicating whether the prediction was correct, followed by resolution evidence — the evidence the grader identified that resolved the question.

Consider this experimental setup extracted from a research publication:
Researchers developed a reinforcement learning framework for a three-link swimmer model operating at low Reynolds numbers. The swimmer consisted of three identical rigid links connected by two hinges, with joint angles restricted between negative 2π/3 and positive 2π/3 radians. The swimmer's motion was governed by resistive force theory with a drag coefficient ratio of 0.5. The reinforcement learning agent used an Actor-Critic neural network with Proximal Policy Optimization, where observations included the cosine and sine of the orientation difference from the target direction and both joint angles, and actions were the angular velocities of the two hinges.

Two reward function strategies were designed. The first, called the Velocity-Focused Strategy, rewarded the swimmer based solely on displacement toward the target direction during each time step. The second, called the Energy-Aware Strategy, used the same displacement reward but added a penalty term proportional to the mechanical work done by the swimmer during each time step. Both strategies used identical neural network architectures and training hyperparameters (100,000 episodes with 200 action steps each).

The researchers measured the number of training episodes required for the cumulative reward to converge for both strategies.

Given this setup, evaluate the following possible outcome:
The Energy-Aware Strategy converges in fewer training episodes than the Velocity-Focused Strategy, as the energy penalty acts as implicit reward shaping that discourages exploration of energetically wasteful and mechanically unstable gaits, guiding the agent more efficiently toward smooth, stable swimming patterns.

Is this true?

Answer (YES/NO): NO